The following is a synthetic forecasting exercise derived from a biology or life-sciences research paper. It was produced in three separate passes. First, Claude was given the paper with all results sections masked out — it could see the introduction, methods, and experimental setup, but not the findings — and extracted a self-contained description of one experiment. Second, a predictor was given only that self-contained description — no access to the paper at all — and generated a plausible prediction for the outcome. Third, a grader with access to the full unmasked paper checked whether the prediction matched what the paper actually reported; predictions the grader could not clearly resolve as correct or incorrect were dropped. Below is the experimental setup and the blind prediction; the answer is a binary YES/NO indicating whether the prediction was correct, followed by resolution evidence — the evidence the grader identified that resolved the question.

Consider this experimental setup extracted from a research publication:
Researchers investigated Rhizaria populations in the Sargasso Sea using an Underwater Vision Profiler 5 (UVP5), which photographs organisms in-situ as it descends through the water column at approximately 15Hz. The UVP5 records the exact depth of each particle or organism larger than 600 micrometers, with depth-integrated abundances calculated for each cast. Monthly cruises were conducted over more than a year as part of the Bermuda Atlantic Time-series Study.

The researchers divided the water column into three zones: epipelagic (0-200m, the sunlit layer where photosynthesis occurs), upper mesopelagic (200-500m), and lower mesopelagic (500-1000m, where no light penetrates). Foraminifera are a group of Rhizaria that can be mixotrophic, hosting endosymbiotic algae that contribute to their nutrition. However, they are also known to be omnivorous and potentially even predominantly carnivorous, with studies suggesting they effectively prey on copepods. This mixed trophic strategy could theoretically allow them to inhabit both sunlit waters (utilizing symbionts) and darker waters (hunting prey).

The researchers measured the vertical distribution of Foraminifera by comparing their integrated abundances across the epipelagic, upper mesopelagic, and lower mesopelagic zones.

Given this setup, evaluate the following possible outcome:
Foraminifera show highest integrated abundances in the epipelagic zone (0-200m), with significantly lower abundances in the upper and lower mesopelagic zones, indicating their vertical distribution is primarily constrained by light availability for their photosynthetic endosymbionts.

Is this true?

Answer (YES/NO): NO